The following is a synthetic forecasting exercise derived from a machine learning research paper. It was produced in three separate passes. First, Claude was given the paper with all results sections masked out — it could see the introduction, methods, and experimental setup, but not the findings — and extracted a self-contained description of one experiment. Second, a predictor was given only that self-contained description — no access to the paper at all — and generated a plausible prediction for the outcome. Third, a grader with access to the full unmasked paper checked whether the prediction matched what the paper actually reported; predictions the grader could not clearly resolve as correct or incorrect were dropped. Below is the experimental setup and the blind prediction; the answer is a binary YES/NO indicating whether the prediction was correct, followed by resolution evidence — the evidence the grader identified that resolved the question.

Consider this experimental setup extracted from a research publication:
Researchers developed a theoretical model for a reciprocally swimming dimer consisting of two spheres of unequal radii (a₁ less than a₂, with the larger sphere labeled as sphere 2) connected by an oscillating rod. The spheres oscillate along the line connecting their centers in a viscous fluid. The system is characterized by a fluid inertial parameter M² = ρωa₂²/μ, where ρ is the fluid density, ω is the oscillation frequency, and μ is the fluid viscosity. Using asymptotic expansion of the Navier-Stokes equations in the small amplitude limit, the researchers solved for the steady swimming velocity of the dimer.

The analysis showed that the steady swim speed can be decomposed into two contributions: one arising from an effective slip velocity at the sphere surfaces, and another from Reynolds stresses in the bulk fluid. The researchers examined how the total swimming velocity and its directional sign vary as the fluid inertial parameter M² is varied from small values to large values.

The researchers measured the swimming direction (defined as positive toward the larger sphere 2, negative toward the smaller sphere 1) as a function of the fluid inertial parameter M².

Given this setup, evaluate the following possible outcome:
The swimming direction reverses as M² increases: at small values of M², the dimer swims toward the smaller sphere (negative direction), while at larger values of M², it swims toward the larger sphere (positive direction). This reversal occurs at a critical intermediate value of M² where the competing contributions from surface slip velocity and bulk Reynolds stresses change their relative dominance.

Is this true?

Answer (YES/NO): YES